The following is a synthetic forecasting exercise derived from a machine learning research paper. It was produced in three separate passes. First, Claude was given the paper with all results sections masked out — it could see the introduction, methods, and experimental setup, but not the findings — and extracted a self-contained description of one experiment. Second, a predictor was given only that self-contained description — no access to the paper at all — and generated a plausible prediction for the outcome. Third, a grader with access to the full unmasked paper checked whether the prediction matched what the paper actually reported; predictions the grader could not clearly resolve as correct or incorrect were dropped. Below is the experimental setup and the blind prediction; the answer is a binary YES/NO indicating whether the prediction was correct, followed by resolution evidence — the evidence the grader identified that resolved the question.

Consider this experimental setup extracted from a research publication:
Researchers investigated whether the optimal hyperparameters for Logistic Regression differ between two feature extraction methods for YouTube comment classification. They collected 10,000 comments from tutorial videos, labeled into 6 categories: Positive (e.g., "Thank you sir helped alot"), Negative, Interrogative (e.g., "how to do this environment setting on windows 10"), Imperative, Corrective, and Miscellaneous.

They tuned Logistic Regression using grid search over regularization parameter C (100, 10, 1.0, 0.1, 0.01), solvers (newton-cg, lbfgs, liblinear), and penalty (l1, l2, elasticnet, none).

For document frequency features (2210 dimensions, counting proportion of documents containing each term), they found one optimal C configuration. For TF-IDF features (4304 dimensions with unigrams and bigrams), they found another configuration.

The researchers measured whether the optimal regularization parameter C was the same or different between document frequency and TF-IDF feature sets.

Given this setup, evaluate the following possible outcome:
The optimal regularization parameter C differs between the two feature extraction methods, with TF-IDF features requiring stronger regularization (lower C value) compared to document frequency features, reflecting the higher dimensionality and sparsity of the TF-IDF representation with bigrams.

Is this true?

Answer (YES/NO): NO